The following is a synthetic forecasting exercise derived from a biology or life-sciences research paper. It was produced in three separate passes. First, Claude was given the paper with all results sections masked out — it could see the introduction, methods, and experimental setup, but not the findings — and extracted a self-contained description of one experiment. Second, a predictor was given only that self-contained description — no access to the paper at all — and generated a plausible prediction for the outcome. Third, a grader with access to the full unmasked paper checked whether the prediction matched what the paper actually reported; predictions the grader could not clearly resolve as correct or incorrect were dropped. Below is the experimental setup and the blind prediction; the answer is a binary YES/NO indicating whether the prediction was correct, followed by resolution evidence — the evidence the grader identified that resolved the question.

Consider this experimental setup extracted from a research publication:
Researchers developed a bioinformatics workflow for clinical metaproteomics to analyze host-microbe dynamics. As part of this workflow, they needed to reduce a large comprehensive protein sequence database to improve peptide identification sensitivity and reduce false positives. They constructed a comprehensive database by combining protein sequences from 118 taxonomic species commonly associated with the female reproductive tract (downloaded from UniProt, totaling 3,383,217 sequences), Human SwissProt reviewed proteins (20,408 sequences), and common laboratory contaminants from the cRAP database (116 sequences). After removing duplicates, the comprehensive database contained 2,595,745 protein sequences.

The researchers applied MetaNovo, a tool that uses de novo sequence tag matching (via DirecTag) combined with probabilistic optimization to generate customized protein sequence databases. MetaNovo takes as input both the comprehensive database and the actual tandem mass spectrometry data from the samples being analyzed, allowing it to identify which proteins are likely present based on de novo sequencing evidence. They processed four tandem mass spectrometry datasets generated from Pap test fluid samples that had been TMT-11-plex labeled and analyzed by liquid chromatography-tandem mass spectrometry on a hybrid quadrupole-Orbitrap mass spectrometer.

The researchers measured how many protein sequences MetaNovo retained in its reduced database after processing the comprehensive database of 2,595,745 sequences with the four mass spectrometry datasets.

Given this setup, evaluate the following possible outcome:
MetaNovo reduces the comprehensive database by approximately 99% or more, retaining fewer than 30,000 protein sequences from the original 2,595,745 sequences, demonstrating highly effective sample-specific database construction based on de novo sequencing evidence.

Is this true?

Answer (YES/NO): YES